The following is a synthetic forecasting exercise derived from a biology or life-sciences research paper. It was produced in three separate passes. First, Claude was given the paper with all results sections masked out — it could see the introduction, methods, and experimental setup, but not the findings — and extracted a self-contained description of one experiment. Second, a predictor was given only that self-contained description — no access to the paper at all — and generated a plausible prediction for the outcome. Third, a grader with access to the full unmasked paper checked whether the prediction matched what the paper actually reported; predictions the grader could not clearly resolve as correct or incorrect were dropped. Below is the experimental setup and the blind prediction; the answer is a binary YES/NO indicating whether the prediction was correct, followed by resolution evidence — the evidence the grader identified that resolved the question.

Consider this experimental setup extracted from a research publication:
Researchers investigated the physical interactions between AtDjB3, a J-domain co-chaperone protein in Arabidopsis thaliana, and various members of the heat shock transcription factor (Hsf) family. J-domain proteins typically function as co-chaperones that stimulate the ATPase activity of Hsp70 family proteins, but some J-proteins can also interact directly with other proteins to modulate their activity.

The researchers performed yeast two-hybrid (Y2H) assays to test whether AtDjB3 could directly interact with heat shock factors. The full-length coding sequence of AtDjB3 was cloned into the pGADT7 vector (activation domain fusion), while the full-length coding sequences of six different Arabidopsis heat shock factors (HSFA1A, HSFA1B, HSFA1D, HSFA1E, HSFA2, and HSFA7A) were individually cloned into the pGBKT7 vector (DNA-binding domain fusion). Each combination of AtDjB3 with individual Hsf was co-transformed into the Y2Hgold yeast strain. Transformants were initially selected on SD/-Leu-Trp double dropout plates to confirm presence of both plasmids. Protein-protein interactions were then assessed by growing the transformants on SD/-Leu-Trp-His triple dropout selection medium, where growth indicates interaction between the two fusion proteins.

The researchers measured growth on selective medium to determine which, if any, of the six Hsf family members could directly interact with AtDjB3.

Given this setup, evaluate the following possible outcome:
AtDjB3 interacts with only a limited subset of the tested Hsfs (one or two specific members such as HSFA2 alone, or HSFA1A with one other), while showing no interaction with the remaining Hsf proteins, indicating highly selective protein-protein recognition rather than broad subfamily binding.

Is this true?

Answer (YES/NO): NO